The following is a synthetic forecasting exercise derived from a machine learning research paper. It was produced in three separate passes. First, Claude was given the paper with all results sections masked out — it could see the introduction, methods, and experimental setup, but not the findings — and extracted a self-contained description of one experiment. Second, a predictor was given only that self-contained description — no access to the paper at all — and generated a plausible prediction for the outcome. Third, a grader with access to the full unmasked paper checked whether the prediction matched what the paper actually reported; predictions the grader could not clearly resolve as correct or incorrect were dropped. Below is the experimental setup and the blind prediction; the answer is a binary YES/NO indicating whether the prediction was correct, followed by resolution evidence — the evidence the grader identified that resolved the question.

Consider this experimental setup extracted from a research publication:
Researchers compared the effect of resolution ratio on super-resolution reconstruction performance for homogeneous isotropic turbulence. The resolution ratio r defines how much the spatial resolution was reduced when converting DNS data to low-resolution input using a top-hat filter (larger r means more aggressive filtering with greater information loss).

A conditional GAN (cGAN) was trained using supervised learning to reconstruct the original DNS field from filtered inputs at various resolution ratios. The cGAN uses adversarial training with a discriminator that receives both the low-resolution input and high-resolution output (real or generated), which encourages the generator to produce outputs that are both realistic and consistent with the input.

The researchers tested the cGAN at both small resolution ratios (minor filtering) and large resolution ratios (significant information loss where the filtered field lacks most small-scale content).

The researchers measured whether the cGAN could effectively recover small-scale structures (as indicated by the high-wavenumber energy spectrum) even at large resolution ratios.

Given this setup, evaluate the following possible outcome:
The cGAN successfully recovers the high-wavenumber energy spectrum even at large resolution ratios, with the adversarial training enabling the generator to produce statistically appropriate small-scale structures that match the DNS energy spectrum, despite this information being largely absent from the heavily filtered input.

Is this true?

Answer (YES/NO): YES